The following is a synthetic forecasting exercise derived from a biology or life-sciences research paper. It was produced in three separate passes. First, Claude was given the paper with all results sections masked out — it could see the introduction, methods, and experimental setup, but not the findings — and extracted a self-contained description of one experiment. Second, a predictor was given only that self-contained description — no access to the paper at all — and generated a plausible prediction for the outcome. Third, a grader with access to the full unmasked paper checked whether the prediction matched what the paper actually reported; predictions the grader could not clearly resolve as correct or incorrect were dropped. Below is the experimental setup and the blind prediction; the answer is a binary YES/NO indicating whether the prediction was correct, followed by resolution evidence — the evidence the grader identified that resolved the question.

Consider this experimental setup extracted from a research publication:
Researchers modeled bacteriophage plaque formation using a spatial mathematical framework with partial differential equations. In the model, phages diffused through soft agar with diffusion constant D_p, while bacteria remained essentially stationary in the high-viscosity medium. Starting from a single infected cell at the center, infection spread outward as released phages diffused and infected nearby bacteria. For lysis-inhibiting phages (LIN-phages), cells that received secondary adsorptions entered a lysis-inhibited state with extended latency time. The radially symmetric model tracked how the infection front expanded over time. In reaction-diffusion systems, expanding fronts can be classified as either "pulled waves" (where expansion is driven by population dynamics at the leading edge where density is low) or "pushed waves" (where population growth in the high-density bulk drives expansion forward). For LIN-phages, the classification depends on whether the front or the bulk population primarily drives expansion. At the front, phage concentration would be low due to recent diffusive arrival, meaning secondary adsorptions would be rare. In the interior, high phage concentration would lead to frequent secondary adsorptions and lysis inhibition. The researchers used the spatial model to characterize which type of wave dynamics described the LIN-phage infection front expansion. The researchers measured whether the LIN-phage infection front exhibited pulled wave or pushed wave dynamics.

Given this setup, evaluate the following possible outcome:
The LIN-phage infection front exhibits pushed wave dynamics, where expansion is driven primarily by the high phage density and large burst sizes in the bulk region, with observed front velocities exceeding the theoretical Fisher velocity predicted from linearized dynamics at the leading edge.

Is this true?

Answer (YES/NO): NO